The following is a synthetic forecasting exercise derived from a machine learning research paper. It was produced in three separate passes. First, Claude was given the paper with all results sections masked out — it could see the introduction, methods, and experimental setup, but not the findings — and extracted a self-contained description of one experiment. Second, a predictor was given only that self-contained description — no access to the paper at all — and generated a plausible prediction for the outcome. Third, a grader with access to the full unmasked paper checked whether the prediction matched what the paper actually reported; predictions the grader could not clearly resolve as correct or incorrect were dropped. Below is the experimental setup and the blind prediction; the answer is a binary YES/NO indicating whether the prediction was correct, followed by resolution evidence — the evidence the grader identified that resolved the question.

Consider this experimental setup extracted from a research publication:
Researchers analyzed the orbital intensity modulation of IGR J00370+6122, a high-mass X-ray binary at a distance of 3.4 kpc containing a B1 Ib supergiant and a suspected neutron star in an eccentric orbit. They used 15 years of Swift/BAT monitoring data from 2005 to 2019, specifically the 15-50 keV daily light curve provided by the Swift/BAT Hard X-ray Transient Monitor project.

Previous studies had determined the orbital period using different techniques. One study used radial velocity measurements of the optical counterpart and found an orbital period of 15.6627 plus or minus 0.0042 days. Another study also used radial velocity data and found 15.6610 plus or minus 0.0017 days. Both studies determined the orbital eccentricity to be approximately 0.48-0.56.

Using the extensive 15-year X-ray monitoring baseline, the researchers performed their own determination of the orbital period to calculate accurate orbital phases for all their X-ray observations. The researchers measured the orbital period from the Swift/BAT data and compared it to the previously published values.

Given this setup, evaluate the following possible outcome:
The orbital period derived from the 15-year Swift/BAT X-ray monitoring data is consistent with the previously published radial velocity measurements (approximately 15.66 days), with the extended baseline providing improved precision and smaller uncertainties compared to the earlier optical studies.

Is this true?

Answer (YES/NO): YES